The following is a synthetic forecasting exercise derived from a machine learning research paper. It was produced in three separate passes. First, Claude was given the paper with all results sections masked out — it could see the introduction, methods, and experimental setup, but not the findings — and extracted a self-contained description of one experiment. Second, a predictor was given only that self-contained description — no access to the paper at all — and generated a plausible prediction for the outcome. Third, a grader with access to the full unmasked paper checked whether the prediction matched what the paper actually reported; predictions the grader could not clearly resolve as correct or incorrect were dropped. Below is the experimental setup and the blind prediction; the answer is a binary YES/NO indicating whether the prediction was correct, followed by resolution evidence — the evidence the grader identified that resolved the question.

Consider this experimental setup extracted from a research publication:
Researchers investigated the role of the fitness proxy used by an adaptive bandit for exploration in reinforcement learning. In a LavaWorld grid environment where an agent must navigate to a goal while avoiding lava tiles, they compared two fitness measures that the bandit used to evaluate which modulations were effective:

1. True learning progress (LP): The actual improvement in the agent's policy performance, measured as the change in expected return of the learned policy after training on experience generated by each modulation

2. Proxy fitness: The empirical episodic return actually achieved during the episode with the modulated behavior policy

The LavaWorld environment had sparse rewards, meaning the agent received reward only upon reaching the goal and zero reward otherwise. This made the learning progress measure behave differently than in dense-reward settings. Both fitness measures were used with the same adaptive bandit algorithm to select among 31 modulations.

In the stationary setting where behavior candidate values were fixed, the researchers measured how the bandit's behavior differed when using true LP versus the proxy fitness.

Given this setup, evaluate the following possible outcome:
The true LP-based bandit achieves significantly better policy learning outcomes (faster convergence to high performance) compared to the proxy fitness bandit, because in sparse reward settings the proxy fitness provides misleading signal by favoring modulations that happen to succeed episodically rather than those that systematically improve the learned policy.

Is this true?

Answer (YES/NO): NO